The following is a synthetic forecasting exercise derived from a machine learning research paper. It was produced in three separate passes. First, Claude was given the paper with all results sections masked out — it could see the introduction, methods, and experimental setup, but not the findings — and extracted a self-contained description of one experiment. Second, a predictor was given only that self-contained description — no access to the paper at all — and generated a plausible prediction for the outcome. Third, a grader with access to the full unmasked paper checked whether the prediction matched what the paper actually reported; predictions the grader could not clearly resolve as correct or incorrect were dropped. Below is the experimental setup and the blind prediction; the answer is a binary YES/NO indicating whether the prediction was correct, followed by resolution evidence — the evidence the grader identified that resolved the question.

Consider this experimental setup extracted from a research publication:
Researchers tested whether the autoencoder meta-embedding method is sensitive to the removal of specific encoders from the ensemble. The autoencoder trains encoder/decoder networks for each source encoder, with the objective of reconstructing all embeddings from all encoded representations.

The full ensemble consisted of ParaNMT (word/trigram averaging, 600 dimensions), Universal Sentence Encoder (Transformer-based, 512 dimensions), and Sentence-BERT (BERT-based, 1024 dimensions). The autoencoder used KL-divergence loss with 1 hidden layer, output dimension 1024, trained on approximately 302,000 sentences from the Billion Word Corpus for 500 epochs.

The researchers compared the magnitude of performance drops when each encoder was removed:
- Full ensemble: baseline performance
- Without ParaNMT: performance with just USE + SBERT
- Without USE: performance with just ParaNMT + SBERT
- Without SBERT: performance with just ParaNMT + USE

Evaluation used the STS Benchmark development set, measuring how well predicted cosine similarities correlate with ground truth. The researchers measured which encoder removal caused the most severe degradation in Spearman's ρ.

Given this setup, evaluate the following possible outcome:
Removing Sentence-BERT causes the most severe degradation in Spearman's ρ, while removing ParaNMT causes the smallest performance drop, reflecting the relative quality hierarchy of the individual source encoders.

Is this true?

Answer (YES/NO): NO